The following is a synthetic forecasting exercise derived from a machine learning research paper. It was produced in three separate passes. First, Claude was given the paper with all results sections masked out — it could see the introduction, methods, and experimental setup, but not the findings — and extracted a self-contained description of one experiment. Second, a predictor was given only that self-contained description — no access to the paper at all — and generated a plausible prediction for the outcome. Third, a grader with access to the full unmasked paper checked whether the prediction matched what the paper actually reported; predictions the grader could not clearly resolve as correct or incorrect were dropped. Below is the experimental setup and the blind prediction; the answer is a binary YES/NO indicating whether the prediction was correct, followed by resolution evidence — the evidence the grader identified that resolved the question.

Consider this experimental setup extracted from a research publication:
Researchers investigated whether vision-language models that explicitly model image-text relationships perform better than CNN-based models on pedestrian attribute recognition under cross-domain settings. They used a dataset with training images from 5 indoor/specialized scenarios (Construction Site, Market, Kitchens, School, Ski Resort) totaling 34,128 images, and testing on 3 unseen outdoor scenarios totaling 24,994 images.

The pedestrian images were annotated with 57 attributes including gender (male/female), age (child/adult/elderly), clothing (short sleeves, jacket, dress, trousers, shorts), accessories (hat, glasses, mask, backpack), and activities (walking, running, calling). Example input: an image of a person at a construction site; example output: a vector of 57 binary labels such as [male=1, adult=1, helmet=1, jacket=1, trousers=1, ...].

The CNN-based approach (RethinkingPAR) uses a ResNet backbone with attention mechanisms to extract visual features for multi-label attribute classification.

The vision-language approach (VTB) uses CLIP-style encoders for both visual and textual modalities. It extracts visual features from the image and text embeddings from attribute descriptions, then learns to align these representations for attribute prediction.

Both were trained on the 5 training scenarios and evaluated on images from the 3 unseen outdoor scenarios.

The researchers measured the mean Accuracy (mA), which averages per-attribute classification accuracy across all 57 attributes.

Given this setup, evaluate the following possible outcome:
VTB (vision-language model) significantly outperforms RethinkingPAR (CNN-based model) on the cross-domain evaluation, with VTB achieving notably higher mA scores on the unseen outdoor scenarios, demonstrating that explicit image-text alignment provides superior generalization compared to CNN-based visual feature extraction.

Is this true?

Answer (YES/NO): NO